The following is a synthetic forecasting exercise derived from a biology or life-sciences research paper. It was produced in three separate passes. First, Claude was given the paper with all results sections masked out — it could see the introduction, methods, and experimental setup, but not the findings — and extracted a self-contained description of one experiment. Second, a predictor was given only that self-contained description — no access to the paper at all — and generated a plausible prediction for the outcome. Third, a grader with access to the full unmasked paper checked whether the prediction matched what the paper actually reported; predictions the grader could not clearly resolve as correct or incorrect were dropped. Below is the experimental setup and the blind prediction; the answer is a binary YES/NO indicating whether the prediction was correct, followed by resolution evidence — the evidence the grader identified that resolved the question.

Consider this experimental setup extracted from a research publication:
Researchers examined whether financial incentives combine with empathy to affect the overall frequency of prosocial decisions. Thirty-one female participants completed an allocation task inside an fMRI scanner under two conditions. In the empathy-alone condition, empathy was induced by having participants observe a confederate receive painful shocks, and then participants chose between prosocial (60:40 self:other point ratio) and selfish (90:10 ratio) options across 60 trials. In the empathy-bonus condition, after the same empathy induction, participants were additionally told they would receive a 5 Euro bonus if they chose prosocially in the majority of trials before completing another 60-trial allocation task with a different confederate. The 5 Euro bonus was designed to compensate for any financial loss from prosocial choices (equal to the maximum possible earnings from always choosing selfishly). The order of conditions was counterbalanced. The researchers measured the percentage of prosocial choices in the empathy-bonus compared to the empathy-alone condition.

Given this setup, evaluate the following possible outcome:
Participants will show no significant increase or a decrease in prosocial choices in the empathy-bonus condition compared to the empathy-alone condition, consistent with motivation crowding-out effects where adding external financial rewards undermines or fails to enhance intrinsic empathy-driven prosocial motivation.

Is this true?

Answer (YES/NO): NO